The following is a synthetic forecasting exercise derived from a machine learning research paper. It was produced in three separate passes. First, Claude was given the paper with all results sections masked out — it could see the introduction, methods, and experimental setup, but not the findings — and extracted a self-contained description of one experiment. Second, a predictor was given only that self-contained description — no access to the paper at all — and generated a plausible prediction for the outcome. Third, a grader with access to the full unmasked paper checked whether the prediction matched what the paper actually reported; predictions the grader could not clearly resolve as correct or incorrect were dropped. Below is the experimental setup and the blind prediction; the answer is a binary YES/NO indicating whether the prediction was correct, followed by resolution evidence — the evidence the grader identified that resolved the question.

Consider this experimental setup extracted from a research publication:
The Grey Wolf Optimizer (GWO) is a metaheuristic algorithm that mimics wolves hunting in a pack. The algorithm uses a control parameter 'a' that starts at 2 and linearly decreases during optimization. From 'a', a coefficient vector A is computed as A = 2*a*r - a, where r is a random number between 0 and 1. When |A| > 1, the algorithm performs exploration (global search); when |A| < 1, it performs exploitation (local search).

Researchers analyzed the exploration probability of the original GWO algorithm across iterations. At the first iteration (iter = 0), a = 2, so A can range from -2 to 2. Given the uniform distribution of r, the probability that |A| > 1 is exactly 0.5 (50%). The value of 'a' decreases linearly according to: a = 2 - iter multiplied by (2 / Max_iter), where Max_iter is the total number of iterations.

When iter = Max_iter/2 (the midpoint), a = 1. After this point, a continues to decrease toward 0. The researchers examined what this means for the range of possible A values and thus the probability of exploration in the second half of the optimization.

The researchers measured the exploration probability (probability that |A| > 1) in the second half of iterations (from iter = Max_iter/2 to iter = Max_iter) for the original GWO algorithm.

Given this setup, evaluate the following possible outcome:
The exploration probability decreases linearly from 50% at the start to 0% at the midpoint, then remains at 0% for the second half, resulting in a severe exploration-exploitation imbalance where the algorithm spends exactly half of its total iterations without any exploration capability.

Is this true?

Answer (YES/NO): YES